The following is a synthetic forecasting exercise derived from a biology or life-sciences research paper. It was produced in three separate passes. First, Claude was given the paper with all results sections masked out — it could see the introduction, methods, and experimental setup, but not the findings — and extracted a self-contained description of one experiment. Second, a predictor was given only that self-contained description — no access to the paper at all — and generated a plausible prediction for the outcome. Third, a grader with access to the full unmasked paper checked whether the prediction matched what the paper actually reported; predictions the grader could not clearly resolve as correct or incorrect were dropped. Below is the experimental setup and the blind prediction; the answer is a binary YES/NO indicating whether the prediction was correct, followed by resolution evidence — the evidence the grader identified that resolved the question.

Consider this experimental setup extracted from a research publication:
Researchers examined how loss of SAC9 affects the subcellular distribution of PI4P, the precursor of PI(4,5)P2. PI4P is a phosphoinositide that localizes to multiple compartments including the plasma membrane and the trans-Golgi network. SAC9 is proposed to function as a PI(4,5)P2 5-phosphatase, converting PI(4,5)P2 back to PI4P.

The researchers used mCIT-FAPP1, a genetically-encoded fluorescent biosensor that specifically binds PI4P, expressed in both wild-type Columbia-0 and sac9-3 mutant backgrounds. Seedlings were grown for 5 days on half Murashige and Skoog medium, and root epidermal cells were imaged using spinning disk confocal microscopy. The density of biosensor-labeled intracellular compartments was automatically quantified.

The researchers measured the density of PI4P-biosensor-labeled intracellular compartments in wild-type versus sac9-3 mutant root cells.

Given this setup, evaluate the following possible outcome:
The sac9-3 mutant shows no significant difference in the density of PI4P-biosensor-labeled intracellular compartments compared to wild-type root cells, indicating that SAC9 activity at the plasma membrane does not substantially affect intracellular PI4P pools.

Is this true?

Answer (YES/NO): NO